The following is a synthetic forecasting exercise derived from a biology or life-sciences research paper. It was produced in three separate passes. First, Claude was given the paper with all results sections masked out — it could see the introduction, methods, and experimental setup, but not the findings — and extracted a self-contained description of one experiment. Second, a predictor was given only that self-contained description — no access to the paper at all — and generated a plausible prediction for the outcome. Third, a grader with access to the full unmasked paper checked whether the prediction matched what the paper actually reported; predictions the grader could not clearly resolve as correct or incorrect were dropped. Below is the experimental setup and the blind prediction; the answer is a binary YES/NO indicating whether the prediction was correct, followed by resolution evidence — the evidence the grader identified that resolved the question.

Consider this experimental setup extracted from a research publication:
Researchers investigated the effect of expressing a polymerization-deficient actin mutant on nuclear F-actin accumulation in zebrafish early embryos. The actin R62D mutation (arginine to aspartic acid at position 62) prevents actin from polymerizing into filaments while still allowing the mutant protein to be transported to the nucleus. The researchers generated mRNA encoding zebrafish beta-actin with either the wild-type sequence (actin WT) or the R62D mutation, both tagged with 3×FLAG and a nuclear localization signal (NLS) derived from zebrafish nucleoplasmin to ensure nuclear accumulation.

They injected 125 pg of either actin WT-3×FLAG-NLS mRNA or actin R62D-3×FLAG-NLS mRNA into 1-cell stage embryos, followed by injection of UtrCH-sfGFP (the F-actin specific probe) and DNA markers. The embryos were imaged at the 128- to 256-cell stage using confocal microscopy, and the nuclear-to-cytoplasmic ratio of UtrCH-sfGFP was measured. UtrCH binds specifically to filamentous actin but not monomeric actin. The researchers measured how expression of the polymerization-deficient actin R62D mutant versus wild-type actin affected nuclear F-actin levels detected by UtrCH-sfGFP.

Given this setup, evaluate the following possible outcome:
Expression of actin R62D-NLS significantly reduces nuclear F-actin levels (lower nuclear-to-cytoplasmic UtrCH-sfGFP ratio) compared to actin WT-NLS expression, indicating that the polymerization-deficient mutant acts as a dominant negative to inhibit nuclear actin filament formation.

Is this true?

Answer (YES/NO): NO